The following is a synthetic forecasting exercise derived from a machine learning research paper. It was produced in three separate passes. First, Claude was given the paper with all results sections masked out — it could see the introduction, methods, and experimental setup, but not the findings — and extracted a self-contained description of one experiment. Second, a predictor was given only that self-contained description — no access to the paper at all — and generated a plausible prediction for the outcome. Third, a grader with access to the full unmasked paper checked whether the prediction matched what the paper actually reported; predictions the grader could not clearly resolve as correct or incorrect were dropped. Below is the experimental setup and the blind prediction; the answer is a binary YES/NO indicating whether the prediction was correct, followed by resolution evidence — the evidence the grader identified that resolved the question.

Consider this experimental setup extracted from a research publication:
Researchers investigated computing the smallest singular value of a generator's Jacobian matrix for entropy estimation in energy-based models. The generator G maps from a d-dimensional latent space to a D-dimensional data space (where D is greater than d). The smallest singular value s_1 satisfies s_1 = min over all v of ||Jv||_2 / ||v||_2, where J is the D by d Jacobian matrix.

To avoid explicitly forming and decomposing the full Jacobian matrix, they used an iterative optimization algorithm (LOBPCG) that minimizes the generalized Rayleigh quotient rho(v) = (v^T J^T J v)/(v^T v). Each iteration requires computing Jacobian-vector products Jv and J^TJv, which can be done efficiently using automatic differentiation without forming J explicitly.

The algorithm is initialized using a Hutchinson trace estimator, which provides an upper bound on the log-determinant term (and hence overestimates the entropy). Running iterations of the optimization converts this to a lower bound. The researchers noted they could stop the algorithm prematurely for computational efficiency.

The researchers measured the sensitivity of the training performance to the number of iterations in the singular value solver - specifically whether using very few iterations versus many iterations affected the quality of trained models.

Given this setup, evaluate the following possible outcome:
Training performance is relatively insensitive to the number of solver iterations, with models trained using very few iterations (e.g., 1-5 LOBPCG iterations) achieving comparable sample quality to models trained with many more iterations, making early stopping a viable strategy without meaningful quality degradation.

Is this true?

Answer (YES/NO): YES